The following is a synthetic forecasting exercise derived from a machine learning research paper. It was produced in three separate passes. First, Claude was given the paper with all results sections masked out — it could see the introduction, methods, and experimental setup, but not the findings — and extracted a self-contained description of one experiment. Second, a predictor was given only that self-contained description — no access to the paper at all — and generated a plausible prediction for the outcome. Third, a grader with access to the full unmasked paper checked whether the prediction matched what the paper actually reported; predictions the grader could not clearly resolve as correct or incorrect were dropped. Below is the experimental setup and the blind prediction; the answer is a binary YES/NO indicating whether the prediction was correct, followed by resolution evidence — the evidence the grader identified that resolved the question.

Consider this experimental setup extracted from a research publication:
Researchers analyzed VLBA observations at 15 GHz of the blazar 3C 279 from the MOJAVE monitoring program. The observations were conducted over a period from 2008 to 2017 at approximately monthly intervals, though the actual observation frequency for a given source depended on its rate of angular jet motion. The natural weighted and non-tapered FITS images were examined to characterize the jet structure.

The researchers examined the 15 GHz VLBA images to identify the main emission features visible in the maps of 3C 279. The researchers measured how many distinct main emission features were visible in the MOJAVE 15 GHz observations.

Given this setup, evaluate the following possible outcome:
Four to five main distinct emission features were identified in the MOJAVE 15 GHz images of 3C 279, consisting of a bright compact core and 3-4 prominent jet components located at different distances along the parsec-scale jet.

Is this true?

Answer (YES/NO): NO